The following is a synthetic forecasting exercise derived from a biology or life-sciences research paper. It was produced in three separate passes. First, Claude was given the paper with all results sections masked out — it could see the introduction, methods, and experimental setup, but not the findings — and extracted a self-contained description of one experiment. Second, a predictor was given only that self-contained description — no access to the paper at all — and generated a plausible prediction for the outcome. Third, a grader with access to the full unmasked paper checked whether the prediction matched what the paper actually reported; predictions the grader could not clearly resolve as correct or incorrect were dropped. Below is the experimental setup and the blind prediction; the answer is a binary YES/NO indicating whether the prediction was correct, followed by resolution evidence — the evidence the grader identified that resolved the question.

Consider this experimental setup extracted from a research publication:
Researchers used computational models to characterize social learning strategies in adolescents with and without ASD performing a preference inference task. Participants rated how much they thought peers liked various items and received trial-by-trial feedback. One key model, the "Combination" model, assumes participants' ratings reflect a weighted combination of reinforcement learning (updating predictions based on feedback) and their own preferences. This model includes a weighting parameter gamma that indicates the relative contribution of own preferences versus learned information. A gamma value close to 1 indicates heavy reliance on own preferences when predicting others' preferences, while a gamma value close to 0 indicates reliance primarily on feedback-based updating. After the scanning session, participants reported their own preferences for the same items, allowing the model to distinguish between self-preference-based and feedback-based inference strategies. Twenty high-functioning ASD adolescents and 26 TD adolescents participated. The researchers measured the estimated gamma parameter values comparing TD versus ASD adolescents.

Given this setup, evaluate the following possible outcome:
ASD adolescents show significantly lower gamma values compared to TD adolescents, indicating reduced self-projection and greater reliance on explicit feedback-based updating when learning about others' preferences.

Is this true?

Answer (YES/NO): NO